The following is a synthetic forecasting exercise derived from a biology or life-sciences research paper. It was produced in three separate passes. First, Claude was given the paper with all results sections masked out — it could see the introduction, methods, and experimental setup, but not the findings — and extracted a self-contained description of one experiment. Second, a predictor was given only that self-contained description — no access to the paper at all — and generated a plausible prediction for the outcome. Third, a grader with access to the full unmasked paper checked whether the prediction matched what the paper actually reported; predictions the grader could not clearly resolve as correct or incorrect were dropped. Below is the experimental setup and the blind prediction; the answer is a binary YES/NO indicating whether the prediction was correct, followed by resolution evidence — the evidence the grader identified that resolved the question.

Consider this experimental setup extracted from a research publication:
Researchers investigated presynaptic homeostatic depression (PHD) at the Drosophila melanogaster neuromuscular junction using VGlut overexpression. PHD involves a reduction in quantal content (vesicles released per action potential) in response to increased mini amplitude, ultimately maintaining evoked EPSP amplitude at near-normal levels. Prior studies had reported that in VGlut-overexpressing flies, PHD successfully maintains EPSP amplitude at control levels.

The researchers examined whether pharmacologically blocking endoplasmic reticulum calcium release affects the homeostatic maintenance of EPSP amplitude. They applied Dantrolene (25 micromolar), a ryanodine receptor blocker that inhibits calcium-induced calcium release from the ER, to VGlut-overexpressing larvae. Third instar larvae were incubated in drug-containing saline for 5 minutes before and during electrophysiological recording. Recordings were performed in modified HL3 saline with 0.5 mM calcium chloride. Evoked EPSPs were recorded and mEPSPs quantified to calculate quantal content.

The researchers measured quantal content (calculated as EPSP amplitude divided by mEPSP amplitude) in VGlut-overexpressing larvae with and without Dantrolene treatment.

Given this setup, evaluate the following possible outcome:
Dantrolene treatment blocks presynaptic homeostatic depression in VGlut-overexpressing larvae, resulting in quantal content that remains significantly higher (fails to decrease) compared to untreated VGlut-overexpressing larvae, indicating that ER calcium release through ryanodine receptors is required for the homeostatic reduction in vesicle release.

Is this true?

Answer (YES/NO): NO